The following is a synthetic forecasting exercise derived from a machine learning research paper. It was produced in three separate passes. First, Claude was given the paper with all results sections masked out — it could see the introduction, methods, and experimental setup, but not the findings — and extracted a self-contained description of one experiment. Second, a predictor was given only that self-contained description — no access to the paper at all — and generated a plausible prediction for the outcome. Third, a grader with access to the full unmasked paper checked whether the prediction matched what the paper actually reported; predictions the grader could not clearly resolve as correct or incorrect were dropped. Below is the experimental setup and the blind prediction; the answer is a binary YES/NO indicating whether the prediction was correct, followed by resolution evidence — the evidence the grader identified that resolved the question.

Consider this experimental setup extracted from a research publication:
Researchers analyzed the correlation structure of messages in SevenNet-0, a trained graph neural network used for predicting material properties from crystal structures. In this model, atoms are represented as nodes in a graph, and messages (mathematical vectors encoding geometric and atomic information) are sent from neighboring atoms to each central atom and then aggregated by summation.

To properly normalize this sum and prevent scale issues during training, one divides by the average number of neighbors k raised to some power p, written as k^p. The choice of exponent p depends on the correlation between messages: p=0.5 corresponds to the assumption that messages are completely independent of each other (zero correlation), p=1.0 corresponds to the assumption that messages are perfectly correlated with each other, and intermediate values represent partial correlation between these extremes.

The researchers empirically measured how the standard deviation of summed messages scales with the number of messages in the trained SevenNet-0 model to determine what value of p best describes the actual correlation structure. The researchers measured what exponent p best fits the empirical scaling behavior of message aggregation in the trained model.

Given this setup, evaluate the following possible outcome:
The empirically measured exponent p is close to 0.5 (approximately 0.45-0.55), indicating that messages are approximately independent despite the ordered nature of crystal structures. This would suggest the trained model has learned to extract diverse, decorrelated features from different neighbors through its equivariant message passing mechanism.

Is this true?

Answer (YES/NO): NO